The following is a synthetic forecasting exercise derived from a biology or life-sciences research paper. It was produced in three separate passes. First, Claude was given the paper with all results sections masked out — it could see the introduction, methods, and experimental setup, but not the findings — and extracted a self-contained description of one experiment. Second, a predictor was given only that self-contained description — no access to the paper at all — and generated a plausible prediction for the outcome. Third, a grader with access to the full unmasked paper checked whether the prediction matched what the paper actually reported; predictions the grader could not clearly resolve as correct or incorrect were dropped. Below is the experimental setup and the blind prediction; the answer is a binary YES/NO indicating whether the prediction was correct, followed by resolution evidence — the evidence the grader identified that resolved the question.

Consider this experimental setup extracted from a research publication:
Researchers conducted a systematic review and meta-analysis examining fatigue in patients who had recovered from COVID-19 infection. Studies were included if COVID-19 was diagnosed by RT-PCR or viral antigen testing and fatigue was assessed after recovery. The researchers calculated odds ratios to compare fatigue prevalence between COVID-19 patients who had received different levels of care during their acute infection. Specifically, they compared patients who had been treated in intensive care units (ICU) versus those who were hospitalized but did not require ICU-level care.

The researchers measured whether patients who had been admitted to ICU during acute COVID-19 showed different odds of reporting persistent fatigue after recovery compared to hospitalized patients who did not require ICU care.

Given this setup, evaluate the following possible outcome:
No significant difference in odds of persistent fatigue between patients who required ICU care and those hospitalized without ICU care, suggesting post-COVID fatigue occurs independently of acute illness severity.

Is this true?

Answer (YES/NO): YES